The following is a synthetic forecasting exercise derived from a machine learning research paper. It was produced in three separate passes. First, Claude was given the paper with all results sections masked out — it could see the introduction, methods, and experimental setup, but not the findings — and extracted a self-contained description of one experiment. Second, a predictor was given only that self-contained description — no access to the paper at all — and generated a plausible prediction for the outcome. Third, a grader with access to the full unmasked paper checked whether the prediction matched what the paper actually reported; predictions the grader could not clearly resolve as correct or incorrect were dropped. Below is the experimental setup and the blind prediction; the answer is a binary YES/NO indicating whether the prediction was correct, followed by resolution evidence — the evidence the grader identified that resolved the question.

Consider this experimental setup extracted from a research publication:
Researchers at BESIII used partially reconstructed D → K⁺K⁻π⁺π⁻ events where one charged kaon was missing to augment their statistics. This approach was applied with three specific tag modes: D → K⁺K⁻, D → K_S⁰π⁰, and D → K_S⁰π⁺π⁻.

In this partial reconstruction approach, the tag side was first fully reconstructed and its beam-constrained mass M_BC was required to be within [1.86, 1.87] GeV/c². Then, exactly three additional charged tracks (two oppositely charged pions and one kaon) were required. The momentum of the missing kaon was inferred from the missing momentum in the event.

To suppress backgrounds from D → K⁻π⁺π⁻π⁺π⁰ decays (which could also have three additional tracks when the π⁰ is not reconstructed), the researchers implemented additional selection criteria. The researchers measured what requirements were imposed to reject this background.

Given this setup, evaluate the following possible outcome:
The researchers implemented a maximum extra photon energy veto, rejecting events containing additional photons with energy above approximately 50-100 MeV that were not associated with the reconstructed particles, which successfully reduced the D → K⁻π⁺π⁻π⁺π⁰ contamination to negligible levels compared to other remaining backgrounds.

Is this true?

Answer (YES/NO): NO